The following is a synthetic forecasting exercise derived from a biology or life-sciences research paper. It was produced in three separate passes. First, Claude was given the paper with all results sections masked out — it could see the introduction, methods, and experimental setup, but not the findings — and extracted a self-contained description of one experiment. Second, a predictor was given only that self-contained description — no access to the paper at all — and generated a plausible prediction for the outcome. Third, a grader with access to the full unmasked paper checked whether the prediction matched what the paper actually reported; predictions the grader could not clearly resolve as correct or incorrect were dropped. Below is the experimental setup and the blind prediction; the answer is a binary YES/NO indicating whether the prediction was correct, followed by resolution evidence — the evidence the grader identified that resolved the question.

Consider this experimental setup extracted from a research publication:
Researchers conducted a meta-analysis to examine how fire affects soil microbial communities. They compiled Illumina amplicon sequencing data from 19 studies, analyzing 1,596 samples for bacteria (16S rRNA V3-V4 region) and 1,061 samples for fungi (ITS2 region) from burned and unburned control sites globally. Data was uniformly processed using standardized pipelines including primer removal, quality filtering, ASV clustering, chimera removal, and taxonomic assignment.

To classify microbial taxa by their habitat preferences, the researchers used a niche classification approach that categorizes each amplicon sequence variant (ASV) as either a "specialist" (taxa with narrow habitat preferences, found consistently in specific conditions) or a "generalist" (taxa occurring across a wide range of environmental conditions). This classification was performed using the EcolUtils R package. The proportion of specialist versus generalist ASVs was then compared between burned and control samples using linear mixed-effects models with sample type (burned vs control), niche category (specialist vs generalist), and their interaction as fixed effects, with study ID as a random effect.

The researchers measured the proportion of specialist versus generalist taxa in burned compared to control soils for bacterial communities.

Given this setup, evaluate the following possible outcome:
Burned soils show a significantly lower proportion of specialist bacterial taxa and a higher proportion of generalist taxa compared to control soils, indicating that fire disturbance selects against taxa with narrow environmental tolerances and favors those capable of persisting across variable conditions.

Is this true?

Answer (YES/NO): NO